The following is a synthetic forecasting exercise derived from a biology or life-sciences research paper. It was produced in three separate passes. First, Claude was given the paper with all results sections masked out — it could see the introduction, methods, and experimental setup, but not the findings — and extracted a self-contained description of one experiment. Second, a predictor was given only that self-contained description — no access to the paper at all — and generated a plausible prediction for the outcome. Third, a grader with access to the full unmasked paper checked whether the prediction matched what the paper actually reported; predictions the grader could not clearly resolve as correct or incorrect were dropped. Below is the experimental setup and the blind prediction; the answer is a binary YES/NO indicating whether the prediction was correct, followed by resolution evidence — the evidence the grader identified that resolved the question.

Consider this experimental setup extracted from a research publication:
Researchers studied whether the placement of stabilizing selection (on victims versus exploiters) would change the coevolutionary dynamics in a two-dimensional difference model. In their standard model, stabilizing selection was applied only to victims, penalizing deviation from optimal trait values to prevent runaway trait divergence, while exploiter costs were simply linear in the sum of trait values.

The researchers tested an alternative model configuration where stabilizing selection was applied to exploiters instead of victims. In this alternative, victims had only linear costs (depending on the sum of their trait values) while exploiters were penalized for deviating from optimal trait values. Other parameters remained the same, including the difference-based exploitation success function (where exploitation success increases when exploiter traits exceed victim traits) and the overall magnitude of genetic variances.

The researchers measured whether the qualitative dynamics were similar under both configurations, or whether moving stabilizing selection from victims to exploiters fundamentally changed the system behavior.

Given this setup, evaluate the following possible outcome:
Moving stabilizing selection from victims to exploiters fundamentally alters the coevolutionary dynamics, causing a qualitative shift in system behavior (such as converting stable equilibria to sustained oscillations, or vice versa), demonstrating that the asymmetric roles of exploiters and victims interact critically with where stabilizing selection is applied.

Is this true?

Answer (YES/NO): YES